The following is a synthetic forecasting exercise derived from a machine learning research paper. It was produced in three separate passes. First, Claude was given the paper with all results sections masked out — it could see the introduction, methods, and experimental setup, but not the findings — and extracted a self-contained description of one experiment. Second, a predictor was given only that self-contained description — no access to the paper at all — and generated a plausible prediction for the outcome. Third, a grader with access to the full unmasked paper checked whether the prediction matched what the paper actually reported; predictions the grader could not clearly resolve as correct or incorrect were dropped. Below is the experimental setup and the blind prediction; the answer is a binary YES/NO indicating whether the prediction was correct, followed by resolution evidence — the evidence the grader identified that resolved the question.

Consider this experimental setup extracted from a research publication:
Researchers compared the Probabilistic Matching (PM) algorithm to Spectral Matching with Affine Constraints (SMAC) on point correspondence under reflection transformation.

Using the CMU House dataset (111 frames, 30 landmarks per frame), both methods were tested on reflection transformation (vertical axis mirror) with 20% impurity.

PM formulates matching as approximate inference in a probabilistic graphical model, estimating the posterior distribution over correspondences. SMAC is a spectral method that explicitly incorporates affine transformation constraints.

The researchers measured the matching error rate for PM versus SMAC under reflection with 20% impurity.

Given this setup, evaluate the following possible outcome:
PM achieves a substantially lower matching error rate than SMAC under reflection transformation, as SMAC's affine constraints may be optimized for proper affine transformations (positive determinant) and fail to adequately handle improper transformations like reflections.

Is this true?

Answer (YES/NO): NO